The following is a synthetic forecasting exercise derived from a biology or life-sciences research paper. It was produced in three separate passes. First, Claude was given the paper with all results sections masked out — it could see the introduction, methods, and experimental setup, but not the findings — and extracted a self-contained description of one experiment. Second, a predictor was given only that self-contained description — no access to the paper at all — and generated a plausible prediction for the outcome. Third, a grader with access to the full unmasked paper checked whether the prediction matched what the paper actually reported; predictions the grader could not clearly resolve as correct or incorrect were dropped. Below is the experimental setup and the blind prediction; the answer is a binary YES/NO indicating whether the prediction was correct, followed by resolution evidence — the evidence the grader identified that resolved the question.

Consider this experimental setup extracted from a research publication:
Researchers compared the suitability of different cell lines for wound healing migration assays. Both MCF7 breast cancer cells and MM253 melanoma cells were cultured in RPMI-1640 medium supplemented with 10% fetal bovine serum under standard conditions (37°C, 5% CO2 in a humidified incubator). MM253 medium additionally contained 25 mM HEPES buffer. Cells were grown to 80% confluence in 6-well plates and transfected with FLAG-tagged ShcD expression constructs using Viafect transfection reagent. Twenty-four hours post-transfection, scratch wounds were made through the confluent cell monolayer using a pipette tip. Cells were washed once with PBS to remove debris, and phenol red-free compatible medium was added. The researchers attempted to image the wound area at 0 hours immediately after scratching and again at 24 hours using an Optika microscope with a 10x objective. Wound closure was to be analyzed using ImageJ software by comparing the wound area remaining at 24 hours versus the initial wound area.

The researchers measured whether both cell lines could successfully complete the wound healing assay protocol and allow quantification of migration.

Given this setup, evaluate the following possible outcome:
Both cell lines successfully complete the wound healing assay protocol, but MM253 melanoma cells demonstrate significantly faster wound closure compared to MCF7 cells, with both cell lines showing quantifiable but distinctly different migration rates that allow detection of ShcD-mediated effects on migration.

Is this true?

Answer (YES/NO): NO